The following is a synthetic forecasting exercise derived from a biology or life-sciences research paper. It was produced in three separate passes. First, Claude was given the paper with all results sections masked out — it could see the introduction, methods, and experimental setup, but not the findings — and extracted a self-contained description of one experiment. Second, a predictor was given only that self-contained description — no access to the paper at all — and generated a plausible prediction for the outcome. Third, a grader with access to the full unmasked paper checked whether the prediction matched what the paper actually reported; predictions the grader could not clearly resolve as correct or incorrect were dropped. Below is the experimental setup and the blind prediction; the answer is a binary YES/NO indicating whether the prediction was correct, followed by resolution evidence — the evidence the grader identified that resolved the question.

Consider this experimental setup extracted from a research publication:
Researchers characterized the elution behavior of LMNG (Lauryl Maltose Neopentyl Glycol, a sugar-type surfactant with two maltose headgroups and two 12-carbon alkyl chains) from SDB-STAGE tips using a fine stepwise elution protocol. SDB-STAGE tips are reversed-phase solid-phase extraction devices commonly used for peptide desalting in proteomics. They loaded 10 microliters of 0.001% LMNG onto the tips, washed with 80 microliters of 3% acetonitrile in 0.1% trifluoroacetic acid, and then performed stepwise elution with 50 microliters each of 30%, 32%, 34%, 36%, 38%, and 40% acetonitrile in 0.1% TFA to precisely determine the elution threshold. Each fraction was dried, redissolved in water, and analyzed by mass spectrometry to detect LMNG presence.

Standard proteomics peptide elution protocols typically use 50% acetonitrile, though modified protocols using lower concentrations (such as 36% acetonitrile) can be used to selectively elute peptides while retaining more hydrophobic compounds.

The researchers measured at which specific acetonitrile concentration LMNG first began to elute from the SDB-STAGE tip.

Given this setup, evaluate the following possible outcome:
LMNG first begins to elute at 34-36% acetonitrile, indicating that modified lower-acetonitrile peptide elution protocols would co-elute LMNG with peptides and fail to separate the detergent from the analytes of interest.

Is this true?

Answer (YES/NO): NO